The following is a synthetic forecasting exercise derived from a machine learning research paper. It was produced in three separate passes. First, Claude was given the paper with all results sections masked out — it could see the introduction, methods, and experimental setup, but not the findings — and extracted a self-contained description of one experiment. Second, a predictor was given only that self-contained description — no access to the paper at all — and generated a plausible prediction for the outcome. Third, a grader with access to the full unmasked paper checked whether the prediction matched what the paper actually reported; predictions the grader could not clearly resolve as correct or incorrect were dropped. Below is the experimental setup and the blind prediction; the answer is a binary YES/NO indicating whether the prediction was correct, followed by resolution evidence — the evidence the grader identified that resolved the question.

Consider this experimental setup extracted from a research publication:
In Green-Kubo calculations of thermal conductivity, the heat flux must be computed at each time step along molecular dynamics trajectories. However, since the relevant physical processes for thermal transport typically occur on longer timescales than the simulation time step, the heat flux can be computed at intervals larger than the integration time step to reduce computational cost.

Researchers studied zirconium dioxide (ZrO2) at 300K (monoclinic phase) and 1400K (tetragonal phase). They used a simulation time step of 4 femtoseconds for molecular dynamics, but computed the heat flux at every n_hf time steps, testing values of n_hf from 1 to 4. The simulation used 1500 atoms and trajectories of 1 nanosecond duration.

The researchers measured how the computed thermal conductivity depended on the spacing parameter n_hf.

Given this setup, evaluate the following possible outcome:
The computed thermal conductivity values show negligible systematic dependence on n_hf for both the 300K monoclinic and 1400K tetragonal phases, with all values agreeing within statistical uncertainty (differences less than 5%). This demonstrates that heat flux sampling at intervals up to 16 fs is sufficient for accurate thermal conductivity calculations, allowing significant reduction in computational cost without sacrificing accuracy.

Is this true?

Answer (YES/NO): NO